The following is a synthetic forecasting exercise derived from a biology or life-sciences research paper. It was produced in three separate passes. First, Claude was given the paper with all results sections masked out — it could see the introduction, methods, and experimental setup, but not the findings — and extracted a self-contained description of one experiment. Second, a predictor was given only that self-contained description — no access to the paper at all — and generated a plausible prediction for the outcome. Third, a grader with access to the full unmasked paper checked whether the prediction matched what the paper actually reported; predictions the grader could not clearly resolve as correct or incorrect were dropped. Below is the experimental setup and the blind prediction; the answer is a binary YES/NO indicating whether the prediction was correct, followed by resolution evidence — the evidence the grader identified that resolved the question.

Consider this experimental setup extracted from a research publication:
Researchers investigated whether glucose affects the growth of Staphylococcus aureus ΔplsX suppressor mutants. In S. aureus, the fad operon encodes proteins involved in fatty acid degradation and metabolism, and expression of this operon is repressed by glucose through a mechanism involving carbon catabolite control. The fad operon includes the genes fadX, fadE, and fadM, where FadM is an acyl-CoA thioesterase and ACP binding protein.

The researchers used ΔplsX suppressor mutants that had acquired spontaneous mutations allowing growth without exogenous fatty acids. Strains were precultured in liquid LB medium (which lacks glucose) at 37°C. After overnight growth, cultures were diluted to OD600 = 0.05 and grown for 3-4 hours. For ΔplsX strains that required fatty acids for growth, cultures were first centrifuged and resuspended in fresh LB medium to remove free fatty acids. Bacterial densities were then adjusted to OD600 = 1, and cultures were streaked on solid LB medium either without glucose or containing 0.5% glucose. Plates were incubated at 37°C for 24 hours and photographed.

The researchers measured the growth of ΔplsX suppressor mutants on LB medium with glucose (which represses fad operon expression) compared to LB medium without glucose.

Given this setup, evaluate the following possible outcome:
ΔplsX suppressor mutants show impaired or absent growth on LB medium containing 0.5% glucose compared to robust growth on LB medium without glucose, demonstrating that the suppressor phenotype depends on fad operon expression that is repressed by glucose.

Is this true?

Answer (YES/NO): NO